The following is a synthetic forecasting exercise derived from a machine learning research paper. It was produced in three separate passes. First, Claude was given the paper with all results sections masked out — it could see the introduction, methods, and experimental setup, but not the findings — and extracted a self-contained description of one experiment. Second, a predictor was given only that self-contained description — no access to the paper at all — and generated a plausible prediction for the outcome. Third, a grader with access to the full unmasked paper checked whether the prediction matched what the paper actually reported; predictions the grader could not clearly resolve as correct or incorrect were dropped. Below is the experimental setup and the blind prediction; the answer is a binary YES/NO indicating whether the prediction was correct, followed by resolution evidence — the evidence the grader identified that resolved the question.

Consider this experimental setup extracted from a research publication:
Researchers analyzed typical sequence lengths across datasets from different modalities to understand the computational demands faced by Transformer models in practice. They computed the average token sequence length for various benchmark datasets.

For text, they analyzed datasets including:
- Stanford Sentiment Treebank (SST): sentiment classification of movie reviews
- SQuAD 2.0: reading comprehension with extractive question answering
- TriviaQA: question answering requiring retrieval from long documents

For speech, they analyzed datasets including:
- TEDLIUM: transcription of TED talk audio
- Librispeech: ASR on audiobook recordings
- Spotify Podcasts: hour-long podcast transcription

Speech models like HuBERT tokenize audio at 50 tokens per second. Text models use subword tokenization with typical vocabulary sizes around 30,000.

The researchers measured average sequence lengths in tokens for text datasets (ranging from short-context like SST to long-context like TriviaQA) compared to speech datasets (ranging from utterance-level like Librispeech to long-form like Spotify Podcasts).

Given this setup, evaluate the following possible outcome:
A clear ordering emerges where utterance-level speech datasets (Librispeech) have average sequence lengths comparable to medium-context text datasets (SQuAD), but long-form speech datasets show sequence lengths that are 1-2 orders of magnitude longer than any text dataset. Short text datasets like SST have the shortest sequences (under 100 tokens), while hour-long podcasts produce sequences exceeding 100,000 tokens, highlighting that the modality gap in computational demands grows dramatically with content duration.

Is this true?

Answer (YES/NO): NO